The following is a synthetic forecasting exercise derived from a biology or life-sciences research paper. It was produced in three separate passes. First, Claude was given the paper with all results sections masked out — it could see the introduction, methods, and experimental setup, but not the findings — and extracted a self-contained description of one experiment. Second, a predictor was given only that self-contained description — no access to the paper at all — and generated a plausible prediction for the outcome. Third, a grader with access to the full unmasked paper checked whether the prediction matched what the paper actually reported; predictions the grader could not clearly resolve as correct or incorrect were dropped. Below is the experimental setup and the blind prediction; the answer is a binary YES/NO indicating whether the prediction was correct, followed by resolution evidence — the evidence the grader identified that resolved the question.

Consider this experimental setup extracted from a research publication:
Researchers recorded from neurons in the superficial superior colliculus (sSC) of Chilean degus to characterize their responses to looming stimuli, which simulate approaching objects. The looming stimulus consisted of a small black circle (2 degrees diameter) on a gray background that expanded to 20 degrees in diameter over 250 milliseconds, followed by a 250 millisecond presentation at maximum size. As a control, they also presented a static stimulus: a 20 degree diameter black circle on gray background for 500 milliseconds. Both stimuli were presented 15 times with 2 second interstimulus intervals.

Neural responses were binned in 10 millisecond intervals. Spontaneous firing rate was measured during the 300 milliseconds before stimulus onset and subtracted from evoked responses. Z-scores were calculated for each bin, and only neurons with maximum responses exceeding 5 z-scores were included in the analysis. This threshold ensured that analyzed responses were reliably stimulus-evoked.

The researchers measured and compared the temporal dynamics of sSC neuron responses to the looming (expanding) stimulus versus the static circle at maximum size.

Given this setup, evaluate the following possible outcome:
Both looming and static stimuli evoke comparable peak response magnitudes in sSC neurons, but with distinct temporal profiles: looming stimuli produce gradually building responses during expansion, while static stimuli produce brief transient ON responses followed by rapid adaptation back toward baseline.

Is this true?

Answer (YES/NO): NO